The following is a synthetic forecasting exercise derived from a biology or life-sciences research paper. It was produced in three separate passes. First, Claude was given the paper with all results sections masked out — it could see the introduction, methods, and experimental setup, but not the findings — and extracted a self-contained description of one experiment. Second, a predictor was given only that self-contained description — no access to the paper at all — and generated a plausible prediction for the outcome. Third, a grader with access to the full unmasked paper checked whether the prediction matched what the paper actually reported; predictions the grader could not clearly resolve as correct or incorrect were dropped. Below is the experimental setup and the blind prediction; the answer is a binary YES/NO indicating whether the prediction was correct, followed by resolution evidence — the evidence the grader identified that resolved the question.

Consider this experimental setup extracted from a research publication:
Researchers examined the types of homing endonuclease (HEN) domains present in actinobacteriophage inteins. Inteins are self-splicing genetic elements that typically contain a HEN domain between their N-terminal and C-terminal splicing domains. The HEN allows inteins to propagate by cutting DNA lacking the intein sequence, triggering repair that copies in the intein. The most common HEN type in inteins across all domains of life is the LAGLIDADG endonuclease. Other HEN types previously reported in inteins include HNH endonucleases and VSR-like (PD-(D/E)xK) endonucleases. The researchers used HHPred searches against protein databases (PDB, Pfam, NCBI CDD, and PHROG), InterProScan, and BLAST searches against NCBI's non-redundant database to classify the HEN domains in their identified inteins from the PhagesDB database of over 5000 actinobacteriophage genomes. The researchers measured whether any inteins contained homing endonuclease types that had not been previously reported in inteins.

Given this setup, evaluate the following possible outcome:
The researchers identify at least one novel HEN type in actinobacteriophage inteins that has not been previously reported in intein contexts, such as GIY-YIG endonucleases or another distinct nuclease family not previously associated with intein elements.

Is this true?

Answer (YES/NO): YES